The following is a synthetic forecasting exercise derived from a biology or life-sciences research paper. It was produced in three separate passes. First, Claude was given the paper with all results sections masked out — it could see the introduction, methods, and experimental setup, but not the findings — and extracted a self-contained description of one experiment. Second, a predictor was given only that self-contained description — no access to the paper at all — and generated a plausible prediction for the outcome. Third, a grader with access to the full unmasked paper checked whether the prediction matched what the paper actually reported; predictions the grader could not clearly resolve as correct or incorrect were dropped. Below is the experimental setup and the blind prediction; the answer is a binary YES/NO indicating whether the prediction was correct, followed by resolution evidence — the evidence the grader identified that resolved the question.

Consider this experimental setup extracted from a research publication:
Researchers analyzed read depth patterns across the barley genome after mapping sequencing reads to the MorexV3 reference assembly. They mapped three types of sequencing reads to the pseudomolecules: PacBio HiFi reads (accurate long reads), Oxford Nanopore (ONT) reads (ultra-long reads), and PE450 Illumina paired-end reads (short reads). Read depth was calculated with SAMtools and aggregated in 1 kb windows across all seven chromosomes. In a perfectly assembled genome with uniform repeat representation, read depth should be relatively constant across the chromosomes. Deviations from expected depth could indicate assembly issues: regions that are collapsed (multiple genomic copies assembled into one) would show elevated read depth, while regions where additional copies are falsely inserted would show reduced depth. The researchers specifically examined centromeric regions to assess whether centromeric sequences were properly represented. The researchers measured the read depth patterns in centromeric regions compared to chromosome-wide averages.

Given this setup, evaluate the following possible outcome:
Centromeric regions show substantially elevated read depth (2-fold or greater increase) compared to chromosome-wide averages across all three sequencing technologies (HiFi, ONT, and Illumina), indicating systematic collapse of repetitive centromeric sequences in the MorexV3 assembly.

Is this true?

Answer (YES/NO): NO